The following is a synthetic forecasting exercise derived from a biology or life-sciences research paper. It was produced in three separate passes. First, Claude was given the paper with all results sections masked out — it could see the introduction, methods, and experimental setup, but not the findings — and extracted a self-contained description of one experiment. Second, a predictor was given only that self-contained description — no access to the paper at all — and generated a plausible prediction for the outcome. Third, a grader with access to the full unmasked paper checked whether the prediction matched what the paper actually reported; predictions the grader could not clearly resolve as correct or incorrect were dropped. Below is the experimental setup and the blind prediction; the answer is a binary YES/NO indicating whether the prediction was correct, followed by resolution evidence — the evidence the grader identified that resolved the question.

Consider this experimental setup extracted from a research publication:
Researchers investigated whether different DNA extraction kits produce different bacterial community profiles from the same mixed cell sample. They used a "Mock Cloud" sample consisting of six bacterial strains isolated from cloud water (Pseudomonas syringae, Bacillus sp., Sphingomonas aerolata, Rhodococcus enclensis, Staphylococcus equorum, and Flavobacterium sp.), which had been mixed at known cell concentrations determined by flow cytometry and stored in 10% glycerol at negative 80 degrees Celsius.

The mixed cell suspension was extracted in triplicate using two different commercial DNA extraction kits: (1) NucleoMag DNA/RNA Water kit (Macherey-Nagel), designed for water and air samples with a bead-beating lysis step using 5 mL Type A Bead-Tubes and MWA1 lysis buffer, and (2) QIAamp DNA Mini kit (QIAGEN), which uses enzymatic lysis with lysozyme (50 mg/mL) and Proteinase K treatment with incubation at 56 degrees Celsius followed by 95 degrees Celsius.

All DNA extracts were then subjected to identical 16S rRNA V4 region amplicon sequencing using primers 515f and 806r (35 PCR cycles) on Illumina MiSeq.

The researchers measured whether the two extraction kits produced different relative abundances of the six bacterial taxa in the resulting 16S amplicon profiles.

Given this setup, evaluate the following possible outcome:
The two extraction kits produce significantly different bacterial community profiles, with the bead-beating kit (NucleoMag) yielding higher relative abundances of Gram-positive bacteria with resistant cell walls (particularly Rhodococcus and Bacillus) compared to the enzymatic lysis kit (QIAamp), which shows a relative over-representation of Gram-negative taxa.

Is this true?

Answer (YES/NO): NO